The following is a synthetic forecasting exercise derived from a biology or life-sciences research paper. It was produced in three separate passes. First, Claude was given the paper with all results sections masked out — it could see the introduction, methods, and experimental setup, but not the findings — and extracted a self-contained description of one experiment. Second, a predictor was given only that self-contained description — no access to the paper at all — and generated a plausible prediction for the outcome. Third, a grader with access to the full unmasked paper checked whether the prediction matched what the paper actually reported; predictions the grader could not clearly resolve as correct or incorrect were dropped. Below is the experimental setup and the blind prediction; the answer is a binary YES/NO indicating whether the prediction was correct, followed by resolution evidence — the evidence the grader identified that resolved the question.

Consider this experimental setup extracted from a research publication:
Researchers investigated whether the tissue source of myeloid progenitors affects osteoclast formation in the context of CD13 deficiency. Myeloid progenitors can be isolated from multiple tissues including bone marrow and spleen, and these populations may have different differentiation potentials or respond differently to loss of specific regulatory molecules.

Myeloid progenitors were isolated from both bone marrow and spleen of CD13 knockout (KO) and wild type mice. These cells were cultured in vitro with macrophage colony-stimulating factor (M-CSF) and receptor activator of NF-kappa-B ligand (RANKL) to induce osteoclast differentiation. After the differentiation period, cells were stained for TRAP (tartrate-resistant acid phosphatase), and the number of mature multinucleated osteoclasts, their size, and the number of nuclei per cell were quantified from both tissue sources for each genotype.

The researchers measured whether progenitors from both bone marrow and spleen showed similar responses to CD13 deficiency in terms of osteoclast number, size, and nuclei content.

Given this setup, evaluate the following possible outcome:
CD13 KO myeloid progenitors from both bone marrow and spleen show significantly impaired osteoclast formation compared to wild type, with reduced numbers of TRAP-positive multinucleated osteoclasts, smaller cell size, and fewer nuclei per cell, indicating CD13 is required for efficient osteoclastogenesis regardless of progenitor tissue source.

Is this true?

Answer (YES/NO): NO